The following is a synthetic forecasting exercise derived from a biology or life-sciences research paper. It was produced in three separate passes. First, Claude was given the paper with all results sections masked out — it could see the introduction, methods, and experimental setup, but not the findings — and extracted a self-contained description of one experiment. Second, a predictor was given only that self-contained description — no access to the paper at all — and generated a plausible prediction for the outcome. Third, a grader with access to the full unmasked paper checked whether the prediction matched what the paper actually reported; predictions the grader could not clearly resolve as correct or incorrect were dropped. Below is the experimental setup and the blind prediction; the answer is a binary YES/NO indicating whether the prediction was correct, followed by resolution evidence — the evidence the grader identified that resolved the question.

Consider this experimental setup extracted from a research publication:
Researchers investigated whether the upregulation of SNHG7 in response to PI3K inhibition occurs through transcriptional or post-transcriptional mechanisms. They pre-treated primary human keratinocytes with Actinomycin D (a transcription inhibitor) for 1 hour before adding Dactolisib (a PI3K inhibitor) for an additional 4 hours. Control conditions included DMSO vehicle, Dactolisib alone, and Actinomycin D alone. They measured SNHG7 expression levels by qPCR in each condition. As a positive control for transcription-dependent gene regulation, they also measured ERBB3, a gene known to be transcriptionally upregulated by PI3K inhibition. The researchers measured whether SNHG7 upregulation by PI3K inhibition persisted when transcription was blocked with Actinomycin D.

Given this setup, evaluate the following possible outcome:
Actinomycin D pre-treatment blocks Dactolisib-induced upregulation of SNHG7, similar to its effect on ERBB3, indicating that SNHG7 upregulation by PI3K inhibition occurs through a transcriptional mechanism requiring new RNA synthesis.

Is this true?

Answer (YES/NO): NO